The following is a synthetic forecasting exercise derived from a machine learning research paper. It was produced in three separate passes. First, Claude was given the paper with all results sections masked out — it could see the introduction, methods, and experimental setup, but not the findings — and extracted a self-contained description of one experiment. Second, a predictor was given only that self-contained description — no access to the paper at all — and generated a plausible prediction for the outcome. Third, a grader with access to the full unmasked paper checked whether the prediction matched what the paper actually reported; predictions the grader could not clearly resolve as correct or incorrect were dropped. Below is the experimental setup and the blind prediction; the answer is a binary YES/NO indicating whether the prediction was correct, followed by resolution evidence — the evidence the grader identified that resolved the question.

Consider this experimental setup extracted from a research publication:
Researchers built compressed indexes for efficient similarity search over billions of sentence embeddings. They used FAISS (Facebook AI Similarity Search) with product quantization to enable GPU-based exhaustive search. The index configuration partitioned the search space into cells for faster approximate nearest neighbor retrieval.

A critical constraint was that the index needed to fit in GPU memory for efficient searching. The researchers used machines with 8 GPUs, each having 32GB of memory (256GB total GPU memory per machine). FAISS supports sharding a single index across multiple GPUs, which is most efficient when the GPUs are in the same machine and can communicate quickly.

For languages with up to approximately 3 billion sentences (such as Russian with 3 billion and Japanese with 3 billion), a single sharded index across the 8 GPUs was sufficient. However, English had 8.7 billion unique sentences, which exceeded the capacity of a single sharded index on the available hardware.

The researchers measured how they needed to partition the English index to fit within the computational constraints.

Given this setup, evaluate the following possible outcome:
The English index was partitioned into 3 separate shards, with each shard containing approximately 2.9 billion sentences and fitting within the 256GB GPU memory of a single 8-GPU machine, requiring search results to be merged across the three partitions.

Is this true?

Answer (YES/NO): NO